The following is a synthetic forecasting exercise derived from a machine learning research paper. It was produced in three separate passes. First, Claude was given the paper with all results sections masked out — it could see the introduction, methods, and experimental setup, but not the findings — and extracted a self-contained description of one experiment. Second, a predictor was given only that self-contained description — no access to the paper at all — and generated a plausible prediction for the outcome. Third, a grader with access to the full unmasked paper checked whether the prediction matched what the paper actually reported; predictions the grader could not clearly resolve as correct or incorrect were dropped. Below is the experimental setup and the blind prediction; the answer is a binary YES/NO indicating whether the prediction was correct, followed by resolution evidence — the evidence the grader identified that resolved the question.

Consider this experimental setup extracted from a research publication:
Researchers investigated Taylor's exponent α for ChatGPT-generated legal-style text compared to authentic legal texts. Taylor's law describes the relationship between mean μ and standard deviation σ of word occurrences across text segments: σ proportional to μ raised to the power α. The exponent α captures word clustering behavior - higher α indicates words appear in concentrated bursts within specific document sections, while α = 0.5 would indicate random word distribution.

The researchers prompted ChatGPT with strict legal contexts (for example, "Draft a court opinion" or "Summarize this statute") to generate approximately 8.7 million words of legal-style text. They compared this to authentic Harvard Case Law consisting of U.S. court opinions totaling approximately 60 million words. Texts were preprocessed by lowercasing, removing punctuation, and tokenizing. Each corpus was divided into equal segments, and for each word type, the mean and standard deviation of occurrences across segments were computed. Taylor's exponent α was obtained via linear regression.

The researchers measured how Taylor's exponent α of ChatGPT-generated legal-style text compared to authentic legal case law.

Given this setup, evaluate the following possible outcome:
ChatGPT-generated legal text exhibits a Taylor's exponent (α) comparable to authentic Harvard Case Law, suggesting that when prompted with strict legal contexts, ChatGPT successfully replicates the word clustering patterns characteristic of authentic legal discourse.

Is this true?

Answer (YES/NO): NO